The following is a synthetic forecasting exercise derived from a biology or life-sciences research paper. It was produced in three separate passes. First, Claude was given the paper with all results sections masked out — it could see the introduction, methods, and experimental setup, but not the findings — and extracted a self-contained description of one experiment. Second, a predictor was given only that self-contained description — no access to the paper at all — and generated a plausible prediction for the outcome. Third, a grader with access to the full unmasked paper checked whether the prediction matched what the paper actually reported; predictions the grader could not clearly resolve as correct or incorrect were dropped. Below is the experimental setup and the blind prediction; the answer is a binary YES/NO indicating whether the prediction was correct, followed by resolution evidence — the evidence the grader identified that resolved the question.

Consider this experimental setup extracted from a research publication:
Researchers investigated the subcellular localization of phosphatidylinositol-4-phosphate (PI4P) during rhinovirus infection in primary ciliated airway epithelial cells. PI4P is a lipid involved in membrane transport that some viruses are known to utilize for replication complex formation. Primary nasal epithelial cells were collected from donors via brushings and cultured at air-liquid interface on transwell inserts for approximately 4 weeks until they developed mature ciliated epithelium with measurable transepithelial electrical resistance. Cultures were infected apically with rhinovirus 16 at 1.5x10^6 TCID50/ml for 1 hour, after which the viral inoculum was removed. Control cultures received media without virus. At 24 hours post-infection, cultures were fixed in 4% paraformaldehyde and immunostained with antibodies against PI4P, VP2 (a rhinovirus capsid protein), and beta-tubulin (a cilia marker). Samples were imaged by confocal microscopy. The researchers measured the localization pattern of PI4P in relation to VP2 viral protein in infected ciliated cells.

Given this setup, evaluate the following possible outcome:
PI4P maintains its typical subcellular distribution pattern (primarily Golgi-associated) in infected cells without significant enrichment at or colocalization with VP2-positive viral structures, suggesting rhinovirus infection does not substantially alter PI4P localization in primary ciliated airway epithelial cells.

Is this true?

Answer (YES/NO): NO